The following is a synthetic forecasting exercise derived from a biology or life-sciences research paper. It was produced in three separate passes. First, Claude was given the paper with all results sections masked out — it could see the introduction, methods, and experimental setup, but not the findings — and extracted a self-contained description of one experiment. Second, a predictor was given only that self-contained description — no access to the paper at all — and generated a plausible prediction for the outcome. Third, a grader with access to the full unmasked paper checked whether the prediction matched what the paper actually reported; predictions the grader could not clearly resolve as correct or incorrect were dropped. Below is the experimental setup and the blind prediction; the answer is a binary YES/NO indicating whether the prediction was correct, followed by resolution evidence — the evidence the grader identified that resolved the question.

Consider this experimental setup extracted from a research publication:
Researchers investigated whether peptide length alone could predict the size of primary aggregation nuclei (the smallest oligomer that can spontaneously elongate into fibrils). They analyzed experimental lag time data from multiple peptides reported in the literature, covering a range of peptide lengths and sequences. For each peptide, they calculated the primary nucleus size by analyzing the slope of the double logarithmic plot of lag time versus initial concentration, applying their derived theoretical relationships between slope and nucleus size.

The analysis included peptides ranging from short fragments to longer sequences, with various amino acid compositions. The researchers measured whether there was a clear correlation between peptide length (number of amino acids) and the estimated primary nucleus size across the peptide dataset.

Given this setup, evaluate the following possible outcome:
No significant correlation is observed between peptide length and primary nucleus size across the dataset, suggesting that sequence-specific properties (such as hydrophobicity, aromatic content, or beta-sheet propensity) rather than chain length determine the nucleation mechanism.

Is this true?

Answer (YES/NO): YES